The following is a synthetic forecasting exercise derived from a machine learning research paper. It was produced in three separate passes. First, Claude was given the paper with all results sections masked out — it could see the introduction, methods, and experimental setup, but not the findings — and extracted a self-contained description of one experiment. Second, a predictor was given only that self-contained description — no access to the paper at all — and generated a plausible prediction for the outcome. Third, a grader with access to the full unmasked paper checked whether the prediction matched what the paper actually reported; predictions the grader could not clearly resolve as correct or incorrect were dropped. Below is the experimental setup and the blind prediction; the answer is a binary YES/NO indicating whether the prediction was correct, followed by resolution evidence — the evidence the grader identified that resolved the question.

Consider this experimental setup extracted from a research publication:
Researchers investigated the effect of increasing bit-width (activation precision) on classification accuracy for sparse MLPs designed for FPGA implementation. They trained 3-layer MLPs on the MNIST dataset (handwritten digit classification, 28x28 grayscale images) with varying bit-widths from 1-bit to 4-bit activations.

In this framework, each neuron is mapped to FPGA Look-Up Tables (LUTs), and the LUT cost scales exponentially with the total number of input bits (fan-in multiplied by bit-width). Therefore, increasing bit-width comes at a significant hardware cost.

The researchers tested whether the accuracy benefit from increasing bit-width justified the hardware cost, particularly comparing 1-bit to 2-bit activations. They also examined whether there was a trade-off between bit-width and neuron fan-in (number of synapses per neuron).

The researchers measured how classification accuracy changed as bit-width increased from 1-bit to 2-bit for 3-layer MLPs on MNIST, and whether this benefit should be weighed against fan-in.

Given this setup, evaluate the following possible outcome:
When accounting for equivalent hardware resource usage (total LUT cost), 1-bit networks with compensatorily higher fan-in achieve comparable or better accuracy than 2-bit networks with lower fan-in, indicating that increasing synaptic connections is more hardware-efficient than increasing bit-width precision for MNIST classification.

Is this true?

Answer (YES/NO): YES